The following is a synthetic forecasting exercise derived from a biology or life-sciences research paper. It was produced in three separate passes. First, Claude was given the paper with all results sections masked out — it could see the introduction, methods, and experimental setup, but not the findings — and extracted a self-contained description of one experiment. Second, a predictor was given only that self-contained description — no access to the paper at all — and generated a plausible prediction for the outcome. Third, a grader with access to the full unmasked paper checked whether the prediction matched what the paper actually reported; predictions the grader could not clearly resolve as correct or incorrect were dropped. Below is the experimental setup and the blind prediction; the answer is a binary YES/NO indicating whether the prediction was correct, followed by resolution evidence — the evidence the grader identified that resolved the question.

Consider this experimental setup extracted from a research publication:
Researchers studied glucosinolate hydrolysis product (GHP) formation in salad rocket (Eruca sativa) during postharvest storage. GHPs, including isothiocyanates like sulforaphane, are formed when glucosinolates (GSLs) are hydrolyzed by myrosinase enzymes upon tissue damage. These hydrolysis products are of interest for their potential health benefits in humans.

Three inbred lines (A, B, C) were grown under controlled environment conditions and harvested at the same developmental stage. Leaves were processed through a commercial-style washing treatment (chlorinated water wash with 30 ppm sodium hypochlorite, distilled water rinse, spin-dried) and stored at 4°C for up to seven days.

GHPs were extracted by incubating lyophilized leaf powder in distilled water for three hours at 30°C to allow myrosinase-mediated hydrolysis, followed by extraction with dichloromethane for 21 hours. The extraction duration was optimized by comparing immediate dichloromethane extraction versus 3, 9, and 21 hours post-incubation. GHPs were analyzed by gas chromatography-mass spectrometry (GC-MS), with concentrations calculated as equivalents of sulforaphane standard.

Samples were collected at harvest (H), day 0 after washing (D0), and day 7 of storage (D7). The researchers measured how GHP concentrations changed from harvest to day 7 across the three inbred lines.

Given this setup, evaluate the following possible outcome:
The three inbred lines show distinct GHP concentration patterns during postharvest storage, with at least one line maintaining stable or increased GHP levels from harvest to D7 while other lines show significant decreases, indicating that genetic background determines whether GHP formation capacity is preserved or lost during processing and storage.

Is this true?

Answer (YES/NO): YES